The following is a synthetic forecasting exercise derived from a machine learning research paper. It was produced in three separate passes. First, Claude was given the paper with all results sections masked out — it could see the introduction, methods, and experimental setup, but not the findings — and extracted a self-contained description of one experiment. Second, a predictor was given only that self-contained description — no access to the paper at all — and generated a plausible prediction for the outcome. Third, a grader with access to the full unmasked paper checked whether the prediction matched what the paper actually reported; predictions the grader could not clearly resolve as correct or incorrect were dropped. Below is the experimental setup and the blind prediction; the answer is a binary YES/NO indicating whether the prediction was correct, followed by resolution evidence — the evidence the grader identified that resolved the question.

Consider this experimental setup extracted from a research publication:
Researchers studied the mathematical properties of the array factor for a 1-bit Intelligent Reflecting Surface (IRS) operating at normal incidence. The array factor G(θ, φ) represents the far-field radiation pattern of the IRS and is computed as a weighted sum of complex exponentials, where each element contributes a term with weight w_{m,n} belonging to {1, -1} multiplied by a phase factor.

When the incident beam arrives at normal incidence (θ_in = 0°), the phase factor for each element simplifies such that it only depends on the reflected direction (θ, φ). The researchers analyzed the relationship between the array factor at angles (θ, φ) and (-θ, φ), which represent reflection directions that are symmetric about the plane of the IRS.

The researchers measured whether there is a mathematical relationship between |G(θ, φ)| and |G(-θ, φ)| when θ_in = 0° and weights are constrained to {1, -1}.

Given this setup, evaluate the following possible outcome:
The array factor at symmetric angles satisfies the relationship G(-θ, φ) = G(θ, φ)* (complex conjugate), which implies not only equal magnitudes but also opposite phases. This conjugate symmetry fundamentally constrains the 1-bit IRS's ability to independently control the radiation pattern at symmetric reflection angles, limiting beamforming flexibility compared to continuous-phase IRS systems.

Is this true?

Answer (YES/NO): YES